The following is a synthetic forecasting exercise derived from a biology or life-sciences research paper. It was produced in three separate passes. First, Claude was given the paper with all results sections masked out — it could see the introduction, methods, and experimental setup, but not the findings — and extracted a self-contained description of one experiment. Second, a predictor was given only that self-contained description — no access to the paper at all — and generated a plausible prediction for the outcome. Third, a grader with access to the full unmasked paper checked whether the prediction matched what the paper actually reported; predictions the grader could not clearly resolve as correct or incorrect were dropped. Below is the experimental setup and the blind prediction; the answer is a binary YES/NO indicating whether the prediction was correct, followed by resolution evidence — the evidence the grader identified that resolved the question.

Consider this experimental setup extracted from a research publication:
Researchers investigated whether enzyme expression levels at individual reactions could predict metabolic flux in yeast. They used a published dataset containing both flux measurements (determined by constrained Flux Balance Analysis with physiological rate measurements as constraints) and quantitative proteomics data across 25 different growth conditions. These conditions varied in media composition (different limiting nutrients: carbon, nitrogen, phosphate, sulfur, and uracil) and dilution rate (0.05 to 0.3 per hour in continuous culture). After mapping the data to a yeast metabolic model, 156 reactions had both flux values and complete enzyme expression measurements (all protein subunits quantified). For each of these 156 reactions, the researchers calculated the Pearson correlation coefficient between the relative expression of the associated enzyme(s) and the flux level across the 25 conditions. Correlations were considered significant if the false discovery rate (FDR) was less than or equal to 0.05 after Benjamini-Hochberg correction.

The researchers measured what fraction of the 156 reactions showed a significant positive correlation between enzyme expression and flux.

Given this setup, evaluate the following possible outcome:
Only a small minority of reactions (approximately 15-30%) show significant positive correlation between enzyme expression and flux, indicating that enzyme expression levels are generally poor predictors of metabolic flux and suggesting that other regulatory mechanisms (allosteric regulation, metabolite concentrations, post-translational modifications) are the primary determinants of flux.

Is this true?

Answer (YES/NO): YES